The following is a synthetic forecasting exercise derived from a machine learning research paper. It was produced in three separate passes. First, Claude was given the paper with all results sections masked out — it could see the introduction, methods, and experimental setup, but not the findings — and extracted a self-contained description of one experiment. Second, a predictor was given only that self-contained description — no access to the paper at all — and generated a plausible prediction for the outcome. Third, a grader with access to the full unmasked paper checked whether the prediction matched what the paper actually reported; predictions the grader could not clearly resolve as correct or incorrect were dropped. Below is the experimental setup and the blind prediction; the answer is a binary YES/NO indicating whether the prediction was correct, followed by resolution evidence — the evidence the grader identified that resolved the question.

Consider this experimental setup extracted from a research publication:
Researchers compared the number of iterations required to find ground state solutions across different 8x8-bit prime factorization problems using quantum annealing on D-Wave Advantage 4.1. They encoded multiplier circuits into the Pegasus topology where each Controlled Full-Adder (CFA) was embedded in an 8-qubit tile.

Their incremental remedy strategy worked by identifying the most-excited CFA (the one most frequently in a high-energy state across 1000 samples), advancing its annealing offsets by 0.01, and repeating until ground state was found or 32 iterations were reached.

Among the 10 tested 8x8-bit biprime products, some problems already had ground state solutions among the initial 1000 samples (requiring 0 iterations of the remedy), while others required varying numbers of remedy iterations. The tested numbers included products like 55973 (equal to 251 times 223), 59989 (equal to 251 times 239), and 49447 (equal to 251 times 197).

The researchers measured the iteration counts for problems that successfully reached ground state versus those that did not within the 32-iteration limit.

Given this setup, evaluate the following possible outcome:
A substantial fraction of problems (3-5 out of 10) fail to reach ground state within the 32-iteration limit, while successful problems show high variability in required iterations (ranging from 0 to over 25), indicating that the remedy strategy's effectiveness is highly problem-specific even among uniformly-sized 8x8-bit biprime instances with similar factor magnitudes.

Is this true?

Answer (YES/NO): YES